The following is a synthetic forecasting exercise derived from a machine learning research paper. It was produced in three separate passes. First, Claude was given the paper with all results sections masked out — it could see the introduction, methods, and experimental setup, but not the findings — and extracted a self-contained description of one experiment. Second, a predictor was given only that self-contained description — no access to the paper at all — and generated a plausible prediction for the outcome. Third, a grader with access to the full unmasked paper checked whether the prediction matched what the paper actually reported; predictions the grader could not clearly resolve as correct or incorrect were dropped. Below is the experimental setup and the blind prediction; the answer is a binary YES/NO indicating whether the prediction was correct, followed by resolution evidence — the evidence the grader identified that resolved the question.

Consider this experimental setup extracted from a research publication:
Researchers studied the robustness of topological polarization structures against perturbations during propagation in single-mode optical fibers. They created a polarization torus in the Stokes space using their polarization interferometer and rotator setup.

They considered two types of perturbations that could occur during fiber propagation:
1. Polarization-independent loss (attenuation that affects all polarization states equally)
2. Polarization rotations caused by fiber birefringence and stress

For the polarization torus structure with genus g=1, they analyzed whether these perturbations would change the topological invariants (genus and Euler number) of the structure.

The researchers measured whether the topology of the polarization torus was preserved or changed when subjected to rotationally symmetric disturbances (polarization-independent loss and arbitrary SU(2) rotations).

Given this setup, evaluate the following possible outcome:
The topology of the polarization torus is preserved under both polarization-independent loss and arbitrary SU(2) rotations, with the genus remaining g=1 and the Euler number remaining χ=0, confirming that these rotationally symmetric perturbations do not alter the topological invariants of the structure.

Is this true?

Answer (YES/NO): YES